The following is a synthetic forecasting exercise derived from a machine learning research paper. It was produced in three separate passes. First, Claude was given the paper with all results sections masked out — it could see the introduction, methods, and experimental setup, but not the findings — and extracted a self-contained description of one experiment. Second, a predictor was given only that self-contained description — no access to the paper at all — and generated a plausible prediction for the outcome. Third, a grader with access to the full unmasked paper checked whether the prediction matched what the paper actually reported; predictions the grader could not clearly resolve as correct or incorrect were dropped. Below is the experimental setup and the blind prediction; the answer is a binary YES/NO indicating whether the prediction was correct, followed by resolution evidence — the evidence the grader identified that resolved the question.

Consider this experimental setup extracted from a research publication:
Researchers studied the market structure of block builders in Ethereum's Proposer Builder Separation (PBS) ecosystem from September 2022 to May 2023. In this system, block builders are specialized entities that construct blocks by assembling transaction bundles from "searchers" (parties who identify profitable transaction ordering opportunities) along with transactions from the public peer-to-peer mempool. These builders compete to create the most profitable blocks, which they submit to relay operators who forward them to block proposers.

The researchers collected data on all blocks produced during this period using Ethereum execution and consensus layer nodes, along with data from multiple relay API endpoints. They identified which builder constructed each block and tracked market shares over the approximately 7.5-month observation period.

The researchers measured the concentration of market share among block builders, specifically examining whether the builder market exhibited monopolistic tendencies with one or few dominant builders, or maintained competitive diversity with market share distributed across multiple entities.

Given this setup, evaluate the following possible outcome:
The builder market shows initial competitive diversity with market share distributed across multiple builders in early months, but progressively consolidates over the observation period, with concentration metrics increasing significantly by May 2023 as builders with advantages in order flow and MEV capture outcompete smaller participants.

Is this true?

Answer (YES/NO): NO